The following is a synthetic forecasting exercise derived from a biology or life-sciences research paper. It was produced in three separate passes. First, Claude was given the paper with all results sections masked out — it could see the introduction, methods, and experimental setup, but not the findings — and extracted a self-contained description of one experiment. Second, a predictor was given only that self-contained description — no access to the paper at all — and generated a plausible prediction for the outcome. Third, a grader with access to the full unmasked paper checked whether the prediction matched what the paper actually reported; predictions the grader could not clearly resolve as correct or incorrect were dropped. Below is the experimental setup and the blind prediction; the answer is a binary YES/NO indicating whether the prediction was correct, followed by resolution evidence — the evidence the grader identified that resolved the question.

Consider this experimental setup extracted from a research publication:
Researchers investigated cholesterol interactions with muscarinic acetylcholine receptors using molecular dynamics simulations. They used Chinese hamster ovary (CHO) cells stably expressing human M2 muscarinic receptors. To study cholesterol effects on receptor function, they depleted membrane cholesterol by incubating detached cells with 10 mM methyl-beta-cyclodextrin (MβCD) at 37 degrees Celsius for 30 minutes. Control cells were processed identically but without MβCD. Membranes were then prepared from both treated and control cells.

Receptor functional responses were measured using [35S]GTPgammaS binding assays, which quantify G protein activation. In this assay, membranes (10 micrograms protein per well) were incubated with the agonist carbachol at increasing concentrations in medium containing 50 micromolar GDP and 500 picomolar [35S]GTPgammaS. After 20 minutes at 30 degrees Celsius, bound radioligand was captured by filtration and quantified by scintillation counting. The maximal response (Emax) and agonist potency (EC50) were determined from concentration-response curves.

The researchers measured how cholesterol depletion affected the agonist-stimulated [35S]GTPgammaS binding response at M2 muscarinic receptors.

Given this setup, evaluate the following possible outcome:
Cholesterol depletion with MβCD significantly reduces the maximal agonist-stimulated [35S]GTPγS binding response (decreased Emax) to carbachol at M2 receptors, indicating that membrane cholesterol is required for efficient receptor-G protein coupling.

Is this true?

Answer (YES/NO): NO